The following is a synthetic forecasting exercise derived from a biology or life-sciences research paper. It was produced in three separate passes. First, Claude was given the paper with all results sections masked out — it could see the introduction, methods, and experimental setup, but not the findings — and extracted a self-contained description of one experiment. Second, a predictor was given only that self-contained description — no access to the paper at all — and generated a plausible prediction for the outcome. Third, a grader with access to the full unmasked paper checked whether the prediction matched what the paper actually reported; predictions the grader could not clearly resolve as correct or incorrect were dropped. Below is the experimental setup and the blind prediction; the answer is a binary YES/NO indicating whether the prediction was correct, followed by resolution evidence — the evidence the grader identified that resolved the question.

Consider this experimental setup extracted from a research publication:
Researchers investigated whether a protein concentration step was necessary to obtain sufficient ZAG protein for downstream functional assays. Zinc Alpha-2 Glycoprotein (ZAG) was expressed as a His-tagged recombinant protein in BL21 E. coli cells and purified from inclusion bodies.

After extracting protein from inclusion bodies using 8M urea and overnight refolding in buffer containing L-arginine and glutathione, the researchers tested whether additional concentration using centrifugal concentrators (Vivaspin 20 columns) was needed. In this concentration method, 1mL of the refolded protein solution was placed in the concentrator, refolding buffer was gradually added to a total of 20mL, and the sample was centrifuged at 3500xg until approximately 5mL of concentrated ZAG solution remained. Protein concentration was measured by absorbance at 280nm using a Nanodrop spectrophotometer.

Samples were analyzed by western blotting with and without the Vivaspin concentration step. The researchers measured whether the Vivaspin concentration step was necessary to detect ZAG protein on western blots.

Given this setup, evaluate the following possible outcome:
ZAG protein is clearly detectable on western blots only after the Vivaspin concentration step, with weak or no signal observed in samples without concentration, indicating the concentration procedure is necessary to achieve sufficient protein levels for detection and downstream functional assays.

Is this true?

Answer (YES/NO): NO